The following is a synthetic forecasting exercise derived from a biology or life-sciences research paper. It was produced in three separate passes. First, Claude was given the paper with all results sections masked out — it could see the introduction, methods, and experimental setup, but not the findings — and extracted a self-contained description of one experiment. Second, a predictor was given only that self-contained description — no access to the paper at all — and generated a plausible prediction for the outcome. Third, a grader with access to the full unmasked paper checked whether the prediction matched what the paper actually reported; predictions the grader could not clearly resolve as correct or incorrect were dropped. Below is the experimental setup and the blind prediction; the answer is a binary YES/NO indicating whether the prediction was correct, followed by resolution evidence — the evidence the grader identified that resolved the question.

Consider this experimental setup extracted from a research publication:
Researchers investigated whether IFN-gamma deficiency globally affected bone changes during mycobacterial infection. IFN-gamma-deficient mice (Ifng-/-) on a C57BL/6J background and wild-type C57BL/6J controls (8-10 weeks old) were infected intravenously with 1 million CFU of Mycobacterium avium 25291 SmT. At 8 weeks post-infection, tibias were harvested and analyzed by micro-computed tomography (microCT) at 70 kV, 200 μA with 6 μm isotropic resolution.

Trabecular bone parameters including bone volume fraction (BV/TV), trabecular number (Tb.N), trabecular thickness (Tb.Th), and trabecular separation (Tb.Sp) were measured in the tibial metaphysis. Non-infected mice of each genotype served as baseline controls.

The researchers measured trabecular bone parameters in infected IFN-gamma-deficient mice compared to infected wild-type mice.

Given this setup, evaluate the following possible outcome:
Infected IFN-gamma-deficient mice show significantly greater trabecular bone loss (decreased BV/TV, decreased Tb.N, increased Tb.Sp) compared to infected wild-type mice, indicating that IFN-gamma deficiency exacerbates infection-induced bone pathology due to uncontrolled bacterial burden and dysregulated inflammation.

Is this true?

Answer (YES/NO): NO